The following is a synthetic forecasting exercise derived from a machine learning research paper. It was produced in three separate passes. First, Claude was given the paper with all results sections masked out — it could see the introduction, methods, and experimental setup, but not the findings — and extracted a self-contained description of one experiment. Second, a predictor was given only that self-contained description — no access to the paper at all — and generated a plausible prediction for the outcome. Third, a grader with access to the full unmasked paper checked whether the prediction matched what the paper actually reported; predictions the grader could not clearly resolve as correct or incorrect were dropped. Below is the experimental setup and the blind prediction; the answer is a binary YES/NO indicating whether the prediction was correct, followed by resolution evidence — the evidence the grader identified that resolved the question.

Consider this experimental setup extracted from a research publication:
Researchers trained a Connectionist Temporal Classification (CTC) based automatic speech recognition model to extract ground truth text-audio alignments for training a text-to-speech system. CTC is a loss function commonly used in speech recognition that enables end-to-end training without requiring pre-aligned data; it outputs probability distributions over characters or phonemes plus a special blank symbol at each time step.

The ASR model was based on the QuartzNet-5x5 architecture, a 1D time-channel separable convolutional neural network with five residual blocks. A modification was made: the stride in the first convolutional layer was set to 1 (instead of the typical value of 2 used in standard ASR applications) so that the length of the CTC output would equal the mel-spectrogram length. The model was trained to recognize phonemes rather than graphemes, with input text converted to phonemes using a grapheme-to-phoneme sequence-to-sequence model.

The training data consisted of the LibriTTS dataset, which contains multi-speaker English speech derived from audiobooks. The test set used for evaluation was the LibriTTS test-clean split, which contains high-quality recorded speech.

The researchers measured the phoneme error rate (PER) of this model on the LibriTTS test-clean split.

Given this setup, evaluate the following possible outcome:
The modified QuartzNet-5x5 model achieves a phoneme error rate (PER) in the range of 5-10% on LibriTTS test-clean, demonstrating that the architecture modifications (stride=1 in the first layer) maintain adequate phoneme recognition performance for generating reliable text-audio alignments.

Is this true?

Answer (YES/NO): YES